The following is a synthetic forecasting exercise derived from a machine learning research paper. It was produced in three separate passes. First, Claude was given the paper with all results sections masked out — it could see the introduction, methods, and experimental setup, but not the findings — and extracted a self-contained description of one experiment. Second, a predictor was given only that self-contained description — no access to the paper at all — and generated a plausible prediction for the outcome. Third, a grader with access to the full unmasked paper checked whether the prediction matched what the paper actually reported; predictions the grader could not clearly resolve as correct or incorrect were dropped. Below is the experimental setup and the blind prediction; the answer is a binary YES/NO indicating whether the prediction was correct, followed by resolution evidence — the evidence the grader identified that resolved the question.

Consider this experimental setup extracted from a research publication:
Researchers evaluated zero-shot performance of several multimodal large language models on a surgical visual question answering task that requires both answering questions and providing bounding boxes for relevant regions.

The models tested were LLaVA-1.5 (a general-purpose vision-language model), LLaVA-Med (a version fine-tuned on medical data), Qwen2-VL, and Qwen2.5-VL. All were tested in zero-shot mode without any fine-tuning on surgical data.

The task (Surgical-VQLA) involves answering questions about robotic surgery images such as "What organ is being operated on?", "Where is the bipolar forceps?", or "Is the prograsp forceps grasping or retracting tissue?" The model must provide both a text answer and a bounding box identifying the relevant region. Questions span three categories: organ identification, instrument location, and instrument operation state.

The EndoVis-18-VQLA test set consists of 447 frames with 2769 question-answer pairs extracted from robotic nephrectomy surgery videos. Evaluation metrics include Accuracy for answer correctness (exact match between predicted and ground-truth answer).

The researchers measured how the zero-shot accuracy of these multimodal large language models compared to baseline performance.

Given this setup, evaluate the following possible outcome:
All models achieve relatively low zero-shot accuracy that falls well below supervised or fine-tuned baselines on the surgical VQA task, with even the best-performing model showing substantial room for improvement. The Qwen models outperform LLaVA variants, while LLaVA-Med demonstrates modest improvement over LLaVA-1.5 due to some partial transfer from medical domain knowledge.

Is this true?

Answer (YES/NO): NO